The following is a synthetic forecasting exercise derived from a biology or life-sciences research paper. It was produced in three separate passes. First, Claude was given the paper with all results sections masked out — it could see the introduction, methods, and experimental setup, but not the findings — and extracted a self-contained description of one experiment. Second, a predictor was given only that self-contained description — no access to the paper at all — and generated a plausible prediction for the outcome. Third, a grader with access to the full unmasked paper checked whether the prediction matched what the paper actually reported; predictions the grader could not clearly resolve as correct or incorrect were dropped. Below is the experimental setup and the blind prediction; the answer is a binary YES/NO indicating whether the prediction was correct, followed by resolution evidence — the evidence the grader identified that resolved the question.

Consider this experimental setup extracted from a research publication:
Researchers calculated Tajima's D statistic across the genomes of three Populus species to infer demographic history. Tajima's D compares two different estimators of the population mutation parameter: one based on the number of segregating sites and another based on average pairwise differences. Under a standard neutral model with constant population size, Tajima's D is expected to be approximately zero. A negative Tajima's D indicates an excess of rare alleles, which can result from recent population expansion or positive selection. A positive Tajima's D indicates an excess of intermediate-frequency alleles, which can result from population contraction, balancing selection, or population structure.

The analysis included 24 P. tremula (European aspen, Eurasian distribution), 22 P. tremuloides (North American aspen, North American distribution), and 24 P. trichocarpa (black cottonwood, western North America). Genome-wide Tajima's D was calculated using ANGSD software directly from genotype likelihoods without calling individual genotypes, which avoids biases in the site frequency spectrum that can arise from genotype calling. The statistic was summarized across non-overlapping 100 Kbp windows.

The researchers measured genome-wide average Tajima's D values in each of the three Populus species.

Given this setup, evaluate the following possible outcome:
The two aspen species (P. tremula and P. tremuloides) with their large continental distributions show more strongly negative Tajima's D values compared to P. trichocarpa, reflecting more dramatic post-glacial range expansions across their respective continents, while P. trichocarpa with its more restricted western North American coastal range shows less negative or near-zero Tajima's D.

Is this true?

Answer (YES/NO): NO